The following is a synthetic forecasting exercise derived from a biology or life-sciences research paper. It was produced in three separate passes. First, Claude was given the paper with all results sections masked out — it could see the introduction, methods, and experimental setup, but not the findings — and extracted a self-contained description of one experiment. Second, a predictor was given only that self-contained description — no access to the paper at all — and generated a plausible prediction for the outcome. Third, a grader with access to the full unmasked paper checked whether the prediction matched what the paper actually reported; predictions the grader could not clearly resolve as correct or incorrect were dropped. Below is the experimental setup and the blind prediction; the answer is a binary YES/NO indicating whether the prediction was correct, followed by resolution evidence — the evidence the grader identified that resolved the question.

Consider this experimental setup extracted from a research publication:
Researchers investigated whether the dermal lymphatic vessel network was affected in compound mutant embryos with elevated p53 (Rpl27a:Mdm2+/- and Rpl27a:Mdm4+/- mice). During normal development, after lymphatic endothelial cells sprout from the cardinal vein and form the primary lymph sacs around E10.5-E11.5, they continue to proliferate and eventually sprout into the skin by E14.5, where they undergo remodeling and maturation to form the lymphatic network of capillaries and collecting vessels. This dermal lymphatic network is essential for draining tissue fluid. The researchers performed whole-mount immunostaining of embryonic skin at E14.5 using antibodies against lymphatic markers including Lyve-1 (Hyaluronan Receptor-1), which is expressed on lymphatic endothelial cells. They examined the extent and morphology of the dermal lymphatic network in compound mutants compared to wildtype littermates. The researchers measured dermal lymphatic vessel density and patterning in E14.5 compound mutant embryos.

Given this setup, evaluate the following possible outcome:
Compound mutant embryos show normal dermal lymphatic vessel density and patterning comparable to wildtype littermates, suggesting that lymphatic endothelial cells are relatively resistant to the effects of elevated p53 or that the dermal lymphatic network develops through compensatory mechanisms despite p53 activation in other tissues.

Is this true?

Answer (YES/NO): NO